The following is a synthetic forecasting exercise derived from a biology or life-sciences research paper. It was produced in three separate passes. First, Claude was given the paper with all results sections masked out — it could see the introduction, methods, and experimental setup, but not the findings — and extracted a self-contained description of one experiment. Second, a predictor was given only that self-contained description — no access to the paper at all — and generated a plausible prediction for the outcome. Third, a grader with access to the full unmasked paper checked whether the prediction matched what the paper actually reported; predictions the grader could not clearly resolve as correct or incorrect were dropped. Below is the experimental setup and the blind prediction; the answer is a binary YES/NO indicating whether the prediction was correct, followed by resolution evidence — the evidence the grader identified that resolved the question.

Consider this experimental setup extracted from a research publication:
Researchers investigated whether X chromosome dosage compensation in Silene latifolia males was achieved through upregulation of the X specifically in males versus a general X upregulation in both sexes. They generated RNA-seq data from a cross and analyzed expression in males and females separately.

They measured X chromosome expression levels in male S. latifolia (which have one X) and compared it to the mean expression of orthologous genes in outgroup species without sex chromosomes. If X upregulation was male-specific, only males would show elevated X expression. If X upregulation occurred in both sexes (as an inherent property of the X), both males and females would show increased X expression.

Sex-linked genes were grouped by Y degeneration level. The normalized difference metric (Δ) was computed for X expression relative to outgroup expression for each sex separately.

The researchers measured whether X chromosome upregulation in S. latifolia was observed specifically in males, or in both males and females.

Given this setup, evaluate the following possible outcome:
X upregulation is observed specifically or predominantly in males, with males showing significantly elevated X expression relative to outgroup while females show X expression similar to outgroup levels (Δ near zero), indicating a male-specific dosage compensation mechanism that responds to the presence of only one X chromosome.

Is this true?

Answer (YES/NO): NO